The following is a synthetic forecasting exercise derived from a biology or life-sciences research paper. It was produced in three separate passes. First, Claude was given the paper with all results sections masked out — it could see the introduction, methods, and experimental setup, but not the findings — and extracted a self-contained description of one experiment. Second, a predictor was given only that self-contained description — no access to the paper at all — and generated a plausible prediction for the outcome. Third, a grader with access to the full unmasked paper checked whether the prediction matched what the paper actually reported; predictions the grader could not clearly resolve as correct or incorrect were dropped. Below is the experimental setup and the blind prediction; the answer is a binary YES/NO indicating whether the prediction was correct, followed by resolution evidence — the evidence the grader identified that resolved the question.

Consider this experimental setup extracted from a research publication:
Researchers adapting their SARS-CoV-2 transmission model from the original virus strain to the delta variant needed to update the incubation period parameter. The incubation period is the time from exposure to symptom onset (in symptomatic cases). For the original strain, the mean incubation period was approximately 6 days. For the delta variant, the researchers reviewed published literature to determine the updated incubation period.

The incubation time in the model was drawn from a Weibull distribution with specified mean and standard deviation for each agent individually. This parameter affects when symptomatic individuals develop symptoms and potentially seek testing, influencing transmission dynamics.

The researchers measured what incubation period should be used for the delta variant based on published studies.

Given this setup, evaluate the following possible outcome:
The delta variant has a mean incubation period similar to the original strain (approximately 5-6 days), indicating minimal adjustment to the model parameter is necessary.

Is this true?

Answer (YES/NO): NO